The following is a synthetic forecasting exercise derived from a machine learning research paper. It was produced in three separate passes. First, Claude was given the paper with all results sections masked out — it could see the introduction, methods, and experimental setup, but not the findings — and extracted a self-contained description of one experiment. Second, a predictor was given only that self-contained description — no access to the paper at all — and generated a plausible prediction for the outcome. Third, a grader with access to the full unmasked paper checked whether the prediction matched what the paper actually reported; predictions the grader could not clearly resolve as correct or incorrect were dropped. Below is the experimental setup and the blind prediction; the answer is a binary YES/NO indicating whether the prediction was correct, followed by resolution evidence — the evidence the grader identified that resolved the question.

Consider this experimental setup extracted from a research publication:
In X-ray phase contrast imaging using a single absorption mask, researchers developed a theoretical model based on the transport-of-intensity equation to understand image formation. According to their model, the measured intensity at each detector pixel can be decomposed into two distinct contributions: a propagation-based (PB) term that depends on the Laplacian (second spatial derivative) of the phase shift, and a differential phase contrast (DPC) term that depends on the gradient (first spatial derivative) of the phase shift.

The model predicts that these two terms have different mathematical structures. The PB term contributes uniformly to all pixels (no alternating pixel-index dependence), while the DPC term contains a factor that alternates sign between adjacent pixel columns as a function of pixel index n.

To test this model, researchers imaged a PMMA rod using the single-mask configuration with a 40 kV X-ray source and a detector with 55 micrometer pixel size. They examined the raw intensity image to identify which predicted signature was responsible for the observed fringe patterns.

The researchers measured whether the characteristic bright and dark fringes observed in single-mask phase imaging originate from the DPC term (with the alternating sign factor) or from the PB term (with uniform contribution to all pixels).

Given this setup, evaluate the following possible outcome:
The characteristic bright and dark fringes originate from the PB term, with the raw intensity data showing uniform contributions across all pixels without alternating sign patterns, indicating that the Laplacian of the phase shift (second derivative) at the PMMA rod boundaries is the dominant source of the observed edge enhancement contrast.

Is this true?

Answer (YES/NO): NO